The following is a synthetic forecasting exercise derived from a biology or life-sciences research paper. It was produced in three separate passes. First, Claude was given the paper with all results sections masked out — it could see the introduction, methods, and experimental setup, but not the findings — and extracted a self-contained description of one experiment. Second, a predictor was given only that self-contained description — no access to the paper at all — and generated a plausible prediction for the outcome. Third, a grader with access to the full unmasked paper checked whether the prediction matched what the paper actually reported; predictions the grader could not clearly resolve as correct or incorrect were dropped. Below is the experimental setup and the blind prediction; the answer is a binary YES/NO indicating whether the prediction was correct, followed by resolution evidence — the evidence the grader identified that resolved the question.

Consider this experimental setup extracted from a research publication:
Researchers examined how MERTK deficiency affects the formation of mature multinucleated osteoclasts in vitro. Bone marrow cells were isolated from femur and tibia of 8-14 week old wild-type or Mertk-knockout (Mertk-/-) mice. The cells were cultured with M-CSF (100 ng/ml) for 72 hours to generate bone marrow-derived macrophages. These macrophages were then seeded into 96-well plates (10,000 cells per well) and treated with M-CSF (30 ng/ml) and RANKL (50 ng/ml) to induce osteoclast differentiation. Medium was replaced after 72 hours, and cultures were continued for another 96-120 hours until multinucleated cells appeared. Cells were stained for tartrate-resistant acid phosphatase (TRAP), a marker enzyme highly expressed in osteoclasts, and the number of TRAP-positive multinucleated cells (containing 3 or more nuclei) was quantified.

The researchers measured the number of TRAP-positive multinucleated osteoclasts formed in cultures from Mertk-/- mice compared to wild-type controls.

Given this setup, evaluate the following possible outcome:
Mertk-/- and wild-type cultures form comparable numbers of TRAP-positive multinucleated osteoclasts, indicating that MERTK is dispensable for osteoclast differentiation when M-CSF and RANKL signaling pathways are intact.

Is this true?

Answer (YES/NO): NO